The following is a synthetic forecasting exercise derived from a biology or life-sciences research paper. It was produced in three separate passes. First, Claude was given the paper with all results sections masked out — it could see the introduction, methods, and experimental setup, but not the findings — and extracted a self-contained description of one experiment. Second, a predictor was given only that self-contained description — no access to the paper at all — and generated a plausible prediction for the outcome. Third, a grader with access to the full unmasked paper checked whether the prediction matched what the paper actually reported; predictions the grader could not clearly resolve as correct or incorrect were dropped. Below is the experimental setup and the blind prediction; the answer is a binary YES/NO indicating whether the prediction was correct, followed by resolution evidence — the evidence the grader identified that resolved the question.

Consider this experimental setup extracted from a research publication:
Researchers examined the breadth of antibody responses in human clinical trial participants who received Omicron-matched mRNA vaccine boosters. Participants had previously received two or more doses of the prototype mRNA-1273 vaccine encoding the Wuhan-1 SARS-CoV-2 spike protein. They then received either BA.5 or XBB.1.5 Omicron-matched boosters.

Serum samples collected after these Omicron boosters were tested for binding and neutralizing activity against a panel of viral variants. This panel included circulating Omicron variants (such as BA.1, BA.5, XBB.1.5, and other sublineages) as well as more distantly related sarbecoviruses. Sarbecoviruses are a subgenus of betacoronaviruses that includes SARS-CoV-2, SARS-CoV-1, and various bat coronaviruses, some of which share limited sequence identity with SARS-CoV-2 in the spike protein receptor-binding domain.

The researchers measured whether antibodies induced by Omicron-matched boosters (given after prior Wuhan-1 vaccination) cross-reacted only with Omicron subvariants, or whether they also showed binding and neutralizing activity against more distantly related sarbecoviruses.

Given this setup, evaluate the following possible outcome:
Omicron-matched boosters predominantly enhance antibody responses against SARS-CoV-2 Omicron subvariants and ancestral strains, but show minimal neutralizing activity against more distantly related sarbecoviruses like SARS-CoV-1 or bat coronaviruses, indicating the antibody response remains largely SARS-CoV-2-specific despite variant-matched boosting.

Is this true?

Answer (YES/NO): NO